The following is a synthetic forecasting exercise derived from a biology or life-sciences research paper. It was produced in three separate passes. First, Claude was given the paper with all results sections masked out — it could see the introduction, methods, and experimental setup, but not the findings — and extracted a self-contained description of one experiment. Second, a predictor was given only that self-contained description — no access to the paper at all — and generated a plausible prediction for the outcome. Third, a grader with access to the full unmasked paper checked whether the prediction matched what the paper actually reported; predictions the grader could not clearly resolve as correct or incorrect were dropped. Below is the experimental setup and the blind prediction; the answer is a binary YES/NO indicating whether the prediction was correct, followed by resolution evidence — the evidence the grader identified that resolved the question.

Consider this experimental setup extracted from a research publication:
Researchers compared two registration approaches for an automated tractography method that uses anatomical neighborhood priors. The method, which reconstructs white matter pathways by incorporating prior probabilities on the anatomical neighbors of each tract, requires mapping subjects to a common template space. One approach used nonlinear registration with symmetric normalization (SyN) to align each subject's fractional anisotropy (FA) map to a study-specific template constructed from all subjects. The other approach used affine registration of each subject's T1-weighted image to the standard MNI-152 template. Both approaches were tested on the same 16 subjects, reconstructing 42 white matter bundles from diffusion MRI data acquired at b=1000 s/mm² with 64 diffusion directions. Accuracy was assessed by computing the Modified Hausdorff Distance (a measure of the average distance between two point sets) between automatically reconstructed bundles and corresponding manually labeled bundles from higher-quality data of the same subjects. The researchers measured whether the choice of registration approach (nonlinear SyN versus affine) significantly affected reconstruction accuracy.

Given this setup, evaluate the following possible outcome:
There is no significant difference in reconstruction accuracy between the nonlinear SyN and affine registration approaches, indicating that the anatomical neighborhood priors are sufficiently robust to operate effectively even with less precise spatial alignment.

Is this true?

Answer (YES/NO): YES